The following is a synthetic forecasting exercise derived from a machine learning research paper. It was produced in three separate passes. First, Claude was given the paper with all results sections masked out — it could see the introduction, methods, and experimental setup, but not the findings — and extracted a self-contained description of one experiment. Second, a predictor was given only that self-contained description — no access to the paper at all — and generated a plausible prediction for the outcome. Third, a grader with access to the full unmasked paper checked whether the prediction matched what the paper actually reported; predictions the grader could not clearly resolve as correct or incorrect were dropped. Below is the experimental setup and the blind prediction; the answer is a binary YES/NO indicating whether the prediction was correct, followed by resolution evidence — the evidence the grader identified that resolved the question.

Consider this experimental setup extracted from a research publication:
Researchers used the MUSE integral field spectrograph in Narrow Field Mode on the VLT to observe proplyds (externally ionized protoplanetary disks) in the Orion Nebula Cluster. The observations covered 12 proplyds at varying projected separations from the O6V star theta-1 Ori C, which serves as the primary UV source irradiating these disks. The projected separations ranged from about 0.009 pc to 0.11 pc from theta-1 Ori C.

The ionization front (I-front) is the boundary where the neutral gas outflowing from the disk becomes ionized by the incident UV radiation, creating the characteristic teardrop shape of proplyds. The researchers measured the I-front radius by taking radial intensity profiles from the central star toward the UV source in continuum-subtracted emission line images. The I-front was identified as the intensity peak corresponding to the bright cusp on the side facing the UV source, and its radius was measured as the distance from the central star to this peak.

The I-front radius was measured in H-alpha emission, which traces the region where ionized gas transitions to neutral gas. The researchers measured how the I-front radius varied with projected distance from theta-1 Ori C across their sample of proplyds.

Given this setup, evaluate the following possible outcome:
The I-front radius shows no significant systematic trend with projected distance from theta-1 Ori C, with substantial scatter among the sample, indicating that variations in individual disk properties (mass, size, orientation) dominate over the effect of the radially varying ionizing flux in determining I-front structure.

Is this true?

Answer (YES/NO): NO